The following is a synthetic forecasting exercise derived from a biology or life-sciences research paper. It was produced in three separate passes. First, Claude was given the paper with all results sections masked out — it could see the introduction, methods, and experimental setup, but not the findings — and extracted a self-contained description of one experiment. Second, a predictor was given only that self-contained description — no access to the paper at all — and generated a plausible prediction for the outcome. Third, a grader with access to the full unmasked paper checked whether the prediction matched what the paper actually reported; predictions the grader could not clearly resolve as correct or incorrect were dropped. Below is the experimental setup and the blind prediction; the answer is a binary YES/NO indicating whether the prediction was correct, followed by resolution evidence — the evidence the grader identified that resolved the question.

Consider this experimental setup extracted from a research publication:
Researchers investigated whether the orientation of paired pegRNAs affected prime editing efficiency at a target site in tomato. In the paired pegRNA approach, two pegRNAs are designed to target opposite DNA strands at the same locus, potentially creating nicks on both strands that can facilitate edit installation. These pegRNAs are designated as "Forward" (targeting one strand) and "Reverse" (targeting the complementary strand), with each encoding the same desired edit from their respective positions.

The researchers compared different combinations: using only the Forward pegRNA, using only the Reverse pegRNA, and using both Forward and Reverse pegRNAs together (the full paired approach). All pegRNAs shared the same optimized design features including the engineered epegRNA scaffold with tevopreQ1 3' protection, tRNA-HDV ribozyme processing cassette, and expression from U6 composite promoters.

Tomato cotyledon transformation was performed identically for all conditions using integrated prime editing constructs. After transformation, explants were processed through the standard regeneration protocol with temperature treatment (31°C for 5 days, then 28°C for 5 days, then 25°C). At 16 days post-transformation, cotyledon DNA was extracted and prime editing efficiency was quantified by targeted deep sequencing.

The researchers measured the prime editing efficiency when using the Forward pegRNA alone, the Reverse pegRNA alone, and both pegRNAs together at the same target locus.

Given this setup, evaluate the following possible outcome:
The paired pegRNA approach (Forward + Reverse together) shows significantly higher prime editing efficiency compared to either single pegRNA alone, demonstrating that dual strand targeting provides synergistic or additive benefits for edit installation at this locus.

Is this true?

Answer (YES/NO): YES